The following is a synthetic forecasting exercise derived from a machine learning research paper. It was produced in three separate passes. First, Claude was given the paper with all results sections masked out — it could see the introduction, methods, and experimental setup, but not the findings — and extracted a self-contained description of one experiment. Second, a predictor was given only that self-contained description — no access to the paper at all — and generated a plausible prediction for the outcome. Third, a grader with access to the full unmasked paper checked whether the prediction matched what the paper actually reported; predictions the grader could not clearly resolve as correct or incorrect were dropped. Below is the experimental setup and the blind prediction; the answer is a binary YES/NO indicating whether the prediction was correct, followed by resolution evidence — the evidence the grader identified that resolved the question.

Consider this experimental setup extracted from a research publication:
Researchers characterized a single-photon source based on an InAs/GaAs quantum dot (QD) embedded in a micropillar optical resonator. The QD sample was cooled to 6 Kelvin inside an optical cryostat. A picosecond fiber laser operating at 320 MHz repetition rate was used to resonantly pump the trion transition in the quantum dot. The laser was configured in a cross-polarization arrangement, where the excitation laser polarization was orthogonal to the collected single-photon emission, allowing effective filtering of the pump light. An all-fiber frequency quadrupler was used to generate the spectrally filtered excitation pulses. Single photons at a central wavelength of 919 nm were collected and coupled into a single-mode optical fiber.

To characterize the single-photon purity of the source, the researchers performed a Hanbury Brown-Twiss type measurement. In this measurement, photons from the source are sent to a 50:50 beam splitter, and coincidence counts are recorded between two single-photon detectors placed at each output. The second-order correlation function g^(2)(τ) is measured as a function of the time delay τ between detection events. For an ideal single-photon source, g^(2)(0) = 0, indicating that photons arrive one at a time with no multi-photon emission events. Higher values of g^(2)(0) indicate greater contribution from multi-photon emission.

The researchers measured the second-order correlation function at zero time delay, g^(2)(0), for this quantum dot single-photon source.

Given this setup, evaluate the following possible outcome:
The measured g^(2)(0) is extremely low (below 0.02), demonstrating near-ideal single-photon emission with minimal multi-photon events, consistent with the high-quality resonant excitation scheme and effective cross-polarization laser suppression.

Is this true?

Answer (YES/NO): NO